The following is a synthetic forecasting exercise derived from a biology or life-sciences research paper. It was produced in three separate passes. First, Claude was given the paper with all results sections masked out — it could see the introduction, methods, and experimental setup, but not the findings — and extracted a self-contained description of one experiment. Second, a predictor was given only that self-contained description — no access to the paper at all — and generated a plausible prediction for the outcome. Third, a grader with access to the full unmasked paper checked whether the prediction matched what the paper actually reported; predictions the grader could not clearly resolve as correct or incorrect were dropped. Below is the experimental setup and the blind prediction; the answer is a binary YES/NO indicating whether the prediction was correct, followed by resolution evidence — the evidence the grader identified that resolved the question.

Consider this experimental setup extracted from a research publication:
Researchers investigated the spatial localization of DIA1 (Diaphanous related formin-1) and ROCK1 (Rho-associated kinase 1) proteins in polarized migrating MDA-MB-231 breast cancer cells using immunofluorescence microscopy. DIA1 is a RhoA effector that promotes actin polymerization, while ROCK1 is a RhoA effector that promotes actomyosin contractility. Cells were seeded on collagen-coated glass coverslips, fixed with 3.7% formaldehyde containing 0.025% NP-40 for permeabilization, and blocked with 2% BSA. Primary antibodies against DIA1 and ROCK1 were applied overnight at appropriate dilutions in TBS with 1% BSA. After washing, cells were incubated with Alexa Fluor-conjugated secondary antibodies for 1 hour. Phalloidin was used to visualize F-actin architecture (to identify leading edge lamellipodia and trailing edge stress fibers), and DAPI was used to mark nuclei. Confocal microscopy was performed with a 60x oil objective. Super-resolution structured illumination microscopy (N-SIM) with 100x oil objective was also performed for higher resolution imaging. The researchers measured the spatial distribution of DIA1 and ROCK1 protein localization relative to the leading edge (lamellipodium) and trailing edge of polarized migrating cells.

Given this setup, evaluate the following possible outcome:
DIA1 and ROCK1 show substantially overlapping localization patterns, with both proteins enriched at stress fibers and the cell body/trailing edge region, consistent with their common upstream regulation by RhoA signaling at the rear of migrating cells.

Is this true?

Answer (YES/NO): NO